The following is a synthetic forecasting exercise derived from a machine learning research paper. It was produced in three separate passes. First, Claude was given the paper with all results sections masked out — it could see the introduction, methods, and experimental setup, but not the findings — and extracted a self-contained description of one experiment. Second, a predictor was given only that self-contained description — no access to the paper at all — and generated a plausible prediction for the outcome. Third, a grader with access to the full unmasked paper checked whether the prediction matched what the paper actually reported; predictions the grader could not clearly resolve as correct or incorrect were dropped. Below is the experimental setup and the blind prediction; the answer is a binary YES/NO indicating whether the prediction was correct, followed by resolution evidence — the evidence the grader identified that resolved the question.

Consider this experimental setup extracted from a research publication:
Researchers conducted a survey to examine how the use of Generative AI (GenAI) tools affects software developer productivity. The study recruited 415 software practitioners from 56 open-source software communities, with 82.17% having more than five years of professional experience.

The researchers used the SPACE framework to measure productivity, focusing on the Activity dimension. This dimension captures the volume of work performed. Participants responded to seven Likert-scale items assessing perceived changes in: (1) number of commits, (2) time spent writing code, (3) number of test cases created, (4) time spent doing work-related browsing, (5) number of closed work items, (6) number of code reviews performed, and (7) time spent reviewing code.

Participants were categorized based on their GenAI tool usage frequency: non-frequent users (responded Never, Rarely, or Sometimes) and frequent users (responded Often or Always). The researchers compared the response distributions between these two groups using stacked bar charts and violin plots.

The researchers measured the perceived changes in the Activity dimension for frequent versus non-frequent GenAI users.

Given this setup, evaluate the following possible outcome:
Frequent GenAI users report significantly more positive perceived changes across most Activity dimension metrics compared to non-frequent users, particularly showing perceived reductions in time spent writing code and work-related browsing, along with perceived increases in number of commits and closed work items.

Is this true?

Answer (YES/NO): YES